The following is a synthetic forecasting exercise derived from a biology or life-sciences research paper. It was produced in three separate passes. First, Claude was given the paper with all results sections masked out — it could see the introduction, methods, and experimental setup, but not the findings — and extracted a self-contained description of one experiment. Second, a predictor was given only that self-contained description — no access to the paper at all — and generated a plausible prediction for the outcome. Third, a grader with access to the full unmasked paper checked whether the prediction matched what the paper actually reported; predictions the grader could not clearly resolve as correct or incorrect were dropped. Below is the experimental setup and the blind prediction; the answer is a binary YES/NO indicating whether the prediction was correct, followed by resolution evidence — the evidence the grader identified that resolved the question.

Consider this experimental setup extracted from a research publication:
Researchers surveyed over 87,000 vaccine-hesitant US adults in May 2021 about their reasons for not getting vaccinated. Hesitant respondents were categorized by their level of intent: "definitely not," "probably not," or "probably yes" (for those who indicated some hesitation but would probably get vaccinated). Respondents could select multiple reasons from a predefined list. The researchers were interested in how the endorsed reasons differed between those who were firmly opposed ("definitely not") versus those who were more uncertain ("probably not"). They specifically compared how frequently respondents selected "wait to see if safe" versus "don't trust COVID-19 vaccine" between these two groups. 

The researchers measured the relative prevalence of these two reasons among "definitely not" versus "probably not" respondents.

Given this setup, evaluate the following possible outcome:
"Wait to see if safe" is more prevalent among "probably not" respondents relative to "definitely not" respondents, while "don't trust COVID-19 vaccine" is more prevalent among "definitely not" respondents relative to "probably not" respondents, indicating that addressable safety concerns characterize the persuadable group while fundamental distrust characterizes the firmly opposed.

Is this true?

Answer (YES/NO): YES